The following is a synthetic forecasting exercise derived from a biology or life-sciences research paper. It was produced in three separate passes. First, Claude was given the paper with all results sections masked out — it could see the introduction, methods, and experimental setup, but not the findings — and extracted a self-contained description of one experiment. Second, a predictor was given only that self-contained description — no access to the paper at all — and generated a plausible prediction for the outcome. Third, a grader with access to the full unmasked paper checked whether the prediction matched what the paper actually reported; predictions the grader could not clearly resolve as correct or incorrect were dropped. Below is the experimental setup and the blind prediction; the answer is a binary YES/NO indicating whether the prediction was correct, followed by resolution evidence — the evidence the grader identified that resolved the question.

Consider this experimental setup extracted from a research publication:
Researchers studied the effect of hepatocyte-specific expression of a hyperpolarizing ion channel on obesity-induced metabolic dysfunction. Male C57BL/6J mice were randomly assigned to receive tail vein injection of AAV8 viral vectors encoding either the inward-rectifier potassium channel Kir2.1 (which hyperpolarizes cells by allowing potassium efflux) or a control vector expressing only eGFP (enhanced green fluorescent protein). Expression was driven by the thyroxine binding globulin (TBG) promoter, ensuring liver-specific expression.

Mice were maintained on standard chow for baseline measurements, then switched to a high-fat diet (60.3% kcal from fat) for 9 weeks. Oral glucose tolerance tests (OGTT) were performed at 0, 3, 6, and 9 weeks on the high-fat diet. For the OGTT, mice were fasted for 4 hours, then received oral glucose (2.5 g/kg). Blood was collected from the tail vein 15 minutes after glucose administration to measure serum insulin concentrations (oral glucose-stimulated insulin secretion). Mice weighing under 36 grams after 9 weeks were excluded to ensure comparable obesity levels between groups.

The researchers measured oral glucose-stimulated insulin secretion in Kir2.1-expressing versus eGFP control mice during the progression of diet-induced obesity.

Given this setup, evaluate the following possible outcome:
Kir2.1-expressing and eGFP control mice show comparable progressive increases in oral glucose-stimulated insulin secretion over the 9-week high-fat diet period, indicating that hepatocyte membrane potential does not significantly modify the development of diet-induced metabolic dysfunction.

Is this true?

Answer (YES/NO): NO